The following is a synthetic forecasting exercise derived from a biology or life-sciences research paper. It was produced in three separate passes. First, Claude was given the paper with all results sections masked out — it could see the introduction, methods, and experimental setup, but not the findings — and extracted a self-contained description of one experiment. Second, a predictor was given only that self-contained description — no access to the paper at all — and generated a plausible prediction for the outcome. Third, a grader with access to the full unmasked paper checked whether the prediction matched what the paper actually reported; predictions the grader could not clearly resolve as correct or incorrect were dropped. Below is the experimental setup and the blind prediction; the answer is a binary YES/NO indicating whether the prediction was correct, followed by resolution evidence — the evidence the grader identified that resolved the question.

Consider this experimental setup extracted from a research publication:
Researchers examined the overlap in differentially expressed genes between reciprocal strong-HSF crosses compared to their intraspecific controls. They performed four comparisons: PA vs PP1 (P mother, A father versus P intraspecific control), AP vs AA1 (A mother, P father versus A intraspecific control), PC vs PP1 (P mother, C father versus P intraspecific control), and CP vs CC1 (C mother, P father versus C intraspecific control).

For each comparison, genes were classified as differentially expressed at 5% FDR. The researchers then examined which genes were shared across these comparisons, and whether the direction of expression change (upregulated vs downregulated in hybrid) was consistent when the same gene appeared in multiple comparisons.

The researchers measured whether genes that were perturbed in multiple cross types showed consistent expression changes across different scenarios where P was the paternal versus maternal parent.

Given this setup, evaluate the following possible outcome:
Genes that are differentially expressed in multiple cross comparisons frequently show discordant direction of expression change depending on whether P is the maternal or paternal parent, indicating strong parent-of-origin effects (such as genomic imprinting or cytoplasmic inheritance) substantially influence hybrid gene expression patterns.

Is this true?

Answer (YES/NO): YES